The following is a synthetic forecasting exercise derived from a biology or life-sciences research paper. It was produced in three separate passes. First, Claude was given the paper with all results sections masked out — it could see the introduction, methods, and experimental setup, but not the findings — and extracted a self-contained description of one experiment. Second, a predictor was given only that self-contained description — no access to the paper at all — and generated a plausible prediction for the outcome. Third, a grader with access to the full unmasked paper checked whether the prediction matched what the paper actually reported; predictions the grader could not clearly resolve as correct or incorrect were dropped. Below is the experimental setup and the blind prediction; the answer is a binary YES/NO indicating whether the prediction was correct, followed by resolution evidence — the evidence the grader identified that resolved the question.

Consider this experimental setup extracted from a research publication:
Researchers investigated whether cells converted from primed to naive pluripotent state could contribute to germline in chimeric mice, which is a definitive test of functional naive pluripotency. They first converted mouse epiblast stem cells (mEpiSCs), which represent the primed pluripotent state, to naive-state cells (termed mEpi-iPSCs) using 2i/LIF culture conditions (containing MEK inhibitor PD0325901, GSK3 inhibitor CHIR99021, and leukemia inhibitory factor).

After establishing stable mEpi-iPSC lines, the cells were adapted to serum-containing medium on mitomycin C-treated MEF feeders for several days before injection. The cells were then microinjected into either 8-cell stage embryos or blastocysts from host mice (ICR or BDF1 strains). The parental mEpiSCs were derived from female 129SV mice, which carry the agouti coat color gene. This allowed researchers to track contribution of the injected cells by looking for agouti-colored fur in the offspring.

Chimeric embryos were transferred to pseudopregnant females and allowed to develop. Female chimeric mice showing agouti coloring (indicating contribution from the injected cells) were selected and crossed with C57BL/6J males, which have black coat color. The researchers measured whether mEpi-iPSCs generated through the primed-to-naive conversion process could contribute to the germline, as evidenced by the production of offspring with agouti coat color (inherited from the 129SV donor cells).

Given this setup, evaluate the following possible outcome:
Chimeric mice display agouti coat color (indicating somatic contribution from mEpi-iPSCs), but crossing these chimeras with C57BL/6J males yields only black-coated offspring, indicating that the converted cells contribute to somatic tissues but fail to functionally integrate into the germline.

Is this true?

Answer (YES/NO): NO